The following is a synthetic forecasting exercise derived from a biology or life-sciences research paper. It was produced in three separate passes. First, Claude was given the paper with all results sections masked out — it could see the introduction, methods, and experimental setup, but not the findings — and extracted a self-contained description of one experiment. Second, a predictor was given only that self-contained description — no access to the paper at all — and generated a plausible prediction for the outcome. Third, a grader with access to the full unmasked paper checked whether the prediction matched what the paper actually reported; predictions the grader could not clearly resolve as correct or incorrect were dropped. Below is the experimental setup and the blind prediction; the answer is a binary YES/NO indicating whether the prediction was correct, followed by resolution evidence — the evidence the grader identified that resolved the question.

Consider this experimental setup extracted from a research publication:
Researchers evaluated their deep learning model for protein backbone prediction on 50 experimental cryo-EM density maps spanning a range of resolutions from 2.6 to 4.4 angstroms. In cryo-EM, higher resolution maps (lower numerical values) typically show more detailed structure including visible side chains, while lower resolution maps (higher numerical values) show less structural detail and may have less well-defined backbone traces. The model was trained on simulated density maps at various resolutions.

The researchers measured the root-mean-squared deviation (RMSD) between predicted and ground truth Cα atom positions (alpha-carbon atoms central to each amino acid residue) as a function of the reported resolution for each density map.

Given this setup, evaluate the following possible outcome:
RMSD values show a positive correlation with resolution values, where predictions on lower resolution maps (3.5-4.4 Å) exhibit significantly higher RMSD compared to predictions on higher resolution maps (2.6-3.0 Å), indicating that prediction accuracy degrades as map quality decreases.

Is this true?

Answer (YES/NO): YES